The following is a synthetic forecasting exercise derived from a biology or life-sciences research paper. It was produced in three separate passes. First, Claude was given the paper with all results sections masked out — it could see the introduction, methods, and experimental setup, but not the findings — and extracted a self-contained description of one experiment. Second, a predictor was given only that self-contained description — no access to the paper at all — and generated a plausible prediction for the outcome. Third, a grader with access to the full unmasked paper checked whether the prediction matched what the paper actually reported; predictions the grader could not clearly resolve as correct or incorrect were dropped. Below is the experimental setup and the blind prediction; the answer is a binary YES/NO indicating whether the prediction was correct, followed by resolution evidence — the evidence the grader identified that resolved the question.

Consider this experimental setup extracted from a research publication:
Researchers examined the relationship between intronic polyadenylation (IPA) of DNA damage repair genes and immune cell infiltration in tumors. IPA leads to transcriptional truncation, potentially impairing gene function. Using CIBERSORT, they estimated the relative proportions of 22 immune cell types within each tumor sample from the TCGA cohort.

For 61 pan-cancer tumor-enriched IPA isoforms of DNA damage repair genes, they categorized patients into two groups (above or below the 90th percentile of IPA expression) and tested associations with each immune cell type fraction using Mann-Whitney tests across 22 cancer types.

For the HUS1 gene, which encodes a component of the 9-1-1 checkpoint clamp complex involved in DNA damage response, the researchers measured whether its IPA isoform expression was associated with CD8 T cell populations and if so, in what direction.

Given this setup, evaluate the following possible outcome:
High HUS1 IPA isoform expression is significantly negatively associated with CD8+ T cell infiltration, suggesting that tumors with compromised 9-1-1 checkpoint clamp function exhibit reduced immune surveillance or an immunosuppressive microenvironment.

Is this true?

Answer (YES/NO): NO